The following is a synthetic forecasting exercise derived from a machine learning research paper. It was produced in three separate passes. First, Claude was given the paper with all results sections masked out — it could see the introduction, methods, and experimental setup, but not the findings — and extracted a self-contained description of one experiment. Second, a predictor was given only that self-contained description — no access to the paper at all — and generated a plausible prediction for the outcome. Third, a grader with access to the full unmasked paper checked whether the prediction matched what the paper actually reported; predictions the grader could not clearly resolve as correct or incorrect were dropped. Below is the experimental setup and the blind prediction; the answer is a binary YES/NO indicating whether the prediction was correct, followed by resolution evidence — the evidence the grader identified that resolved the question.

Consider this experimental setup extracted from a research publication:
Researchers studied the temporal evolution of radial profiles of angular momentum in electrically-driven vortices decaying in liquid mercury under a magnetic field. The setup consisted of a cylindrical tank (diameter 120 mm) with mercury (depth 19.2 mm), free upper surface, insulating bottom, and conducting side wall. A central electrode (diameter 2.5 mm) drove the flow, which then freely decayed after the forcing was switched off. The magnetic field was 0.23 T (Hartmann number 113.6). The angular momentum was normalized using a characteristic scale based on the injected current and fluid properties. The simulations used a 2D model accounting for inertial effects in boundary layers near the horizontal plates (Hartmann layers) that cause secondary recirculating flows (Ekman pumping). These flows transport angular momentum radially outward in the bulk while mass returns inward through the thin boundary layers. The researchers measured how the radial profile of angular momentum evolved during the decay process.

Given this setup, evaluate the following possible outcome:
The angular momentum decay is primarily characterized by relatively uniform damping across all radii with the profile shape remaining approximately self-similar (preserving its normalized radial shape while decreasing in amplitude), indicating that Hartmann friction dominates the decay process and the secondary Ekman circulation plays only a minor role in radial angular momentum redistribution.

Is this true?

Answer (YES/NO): NO